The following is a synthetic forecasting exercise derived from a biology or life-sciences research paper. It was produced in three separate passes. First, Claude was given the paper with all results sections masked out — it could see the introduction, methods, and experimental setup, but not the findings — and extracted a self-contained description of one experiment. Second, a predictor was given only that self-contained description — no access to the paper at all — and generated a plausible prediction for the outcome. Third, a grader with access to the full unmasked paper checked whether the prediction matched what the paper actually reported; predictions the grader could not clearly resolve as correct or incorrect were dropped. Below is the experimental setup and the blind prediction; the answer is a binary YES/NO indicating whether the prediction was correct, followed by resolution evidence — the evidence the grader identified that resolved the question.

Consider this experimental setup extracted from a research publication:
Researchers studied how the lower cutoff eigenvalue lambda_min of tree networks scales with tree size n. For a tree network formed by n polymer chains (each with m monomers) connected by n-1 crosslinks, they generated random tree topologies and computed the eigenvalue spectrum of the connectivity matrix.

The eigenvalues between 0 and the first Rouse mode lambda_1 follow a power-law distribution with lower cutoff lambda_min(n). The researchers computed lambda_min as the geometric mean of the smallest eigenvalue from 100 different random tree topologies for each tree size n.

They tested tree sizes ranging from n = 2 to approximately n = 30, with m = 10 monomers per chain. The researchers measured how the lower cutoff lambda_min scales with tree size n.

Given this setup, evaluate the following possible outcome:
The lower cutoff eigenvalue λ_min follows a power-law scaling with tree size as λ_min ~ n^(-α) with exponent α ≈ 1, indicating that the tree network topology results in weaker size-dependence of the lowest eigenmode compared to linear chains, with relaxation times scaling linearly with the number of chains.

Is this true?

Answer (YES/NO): NO